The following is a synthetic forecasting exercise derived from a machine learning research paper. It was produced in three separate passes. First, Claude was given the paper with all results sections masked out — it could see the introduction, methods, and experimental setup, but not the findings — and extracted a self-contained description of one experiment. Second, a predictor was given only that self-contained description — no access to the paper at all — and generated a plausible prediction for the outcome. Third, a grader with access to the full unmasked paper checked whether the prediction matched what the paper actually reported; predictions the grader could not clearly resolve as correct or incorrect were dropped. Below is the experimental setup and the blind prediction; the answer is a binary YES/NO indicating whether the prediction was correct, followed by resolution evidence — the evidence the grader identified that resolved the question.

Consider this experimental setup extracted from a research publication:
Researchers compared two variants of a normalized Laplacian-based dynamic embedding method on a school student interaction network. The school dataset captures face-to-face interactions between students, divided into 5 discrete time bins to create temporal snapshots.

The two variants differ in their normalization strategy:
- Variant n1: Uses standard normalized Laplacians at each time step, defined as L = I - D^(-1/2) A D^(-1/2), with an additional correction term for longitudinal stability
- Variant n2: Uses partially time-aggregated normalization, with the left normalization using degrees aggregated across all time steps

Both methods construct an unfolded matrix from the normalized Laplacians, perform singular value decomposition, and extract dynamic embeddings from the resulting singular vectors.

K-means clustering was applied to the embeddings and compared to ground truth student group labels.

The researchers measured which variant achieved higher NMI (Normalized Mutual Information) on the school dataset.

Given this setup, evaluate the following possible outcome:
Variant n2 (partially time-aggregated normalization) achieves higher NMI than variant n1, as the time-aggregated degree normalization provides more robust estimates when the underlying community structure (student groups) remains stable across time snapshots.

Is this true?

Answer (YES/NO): YES